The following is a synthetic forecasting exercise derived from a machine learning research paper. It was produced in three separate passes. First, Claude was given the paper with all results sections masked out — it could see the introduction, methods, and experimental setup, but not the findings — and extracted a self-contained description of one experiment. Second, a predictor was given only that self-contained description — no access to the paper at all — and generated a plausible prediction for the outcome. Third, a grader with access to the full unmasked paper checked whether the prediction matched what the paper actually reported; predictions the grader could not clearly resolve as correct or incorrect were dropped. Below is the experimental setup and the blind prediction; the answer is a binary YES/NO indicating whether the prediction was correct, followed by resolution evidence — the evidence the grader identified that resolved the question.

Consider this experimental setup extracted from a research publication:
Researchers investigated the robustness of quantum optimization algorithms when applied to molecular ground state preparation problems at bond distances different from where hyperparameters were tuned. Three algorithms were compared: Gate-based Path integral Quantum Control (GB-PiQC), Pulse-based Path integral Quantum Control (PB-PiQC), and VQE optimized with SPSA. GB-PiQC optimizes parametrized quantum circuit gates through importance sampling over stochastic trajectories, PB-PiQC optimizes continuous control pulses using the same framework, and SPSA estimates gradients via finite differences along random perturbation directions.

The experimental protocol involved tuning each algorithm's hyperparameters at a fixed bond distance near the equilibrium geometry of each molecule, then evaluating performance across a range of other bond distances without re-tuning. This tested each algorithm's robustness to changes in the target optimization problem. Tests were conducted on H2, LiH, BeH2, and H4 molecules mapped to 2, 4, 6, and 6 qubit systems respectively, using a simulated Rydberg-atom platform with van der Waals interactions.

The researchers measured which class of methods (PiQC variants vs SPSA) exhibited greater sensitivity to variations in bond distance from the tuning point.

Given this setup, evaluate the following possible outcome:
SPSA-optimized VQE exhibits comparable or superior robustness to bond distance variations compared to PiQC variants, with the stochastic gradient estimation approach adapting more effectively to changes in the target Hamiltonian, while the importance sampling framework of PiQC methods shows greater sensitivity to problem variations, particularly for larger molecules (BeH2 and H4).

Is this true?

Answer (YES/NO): NO